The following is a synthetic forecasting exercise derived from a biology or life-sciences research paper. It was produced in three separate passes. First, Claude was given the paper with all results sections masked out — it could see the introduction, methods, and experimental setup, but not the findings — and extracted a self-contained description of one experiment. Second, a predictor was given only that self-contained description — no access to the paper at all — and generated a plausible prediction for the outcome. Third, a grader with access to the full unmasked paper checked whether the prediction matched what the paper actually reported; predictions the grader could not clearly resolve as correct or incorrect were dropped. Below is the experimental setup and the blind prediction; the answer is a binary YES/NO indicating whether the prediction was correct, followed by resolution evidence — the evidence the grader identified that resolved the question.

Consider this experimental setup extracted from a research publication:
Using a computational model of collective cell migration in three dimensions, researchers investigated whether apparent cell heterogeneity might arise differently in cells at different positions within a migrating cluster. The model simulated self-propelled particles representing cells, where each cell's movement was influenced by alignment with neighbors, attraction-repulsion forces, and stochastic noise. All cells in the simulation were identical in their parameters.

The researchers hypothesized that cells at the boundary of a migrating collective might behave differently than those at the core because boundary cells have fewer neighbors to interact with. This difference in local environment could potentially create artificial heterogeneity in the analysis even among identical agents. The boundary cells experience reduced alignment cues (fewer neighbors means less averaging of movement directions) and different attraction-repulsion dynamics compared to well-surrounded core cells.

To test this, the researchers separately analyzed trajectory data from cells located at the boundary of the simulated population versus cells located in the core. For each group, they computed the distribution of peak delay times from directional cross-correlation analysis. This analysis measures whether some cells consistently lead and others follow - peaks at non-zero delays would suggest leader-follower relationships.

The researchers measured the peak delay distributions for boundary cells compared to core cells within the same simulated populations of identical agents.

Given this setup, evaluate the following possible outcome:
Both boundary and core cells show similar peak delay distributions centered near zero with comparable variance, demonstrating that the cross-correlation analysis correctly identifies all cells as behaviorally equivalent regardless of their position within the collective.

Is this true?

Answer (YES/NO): NO